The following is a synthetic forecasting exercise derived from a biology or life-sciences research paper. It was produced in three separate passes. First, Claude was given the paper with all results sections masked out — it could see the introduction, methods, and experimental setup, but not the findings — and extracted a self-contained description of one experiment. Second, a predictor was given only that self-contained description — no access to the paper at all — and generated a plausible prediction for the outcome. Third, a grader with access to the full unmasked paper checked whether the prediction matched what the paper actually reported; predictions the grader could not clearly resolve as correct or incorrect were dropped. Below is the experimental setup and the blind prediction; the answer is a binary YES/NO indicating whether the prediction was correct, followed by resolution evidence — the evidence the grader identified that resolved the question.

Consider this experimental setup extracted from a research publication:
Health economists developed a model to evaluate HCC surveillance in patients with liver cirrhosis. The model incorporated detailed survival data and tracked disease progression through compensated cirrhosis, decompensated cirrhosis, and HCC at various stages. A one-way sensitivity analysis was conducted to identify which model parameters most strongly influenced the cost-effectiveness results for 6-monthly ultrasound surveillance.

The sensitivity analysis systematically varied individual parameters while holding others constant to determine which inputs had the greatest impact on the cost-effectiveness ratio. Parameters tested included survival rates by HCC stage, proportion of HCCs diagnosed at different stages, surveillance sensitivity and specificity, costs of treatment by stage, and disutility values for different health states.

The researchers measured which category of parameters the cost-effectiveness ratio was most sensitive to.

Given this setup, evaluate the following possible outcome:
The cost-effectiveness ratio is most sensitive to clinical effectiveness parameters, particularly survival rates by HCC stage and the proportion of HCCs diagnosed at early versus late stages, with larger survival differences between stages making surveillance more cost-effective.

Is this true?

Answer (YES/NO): YES